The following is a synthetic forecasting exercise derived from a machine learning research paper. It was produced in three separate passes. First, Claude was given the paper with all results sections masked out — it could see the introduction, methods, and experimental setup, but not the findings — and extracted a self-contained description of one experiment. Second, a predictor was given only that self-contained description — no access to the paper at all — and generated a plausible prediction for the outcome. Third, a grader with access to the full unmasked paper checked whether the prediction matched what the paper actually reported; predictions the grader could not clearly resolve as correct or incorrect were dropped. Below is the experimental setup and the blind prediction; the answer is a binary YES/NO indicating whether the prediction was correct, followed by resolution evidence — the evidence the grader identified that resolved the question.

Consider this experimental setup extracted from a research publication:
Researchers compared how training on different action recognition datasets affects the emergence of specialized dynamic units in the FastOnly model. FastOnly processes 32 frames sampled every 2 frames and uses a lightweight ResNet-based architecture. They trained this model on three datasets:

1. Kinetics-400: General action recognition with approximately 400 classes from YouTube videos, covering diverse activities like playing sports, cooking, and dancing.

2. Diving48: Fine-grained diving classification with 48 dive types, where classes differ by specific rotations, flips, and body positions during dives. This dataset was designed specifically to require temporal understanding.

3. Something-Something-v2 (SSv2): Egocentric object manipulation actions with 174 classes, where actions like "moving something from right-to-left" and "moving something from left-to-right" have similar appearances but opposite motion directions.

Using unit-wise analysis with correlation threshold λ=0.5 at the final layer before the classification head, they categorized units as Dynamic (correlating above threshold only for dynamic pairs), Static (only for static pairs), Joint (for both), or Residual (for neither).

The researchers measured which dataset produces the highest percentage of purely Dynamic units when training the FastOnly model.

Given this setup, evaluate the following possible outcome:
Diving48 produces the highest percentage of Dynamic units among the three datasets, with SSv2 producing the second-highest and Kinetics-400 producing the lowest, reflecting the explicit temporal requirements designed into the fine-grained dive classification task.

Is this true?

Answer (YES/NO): NO